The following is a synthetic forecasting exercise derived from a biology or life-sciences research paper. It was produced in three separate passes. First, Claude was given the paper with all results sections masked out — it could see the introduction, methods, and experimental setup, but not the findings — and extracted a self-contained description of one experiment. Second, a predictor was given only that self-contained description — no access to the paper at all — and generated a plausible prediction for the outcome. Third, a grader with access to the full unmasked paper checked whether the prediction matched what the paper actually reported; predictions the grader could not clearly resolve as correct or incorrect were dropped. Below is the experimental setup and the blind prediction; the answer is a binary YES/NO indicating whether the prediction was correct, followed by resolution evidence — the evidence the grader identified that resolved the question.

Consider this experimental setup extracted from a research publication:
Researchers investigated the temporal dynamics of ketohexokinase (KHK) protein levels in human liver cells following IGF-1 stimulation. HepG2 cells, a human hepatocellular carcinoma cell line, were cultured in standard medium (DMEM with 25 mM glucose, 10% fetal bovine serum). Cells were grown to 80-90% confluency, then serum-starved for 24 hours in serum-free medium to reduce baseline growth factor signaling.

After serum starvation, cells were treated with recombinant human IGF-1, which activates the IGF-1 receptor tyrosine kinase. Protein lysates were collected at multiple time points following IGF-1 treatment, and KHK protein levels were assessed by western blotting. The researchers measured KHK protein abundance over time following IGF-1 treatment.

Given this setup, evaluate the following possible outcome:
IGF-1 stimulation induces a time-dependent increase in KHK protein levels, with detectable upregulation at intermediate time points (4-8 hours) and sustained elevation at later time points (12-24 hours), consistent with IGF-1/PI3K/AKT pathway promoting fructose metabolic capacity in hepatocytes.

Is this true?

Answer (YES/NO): NO